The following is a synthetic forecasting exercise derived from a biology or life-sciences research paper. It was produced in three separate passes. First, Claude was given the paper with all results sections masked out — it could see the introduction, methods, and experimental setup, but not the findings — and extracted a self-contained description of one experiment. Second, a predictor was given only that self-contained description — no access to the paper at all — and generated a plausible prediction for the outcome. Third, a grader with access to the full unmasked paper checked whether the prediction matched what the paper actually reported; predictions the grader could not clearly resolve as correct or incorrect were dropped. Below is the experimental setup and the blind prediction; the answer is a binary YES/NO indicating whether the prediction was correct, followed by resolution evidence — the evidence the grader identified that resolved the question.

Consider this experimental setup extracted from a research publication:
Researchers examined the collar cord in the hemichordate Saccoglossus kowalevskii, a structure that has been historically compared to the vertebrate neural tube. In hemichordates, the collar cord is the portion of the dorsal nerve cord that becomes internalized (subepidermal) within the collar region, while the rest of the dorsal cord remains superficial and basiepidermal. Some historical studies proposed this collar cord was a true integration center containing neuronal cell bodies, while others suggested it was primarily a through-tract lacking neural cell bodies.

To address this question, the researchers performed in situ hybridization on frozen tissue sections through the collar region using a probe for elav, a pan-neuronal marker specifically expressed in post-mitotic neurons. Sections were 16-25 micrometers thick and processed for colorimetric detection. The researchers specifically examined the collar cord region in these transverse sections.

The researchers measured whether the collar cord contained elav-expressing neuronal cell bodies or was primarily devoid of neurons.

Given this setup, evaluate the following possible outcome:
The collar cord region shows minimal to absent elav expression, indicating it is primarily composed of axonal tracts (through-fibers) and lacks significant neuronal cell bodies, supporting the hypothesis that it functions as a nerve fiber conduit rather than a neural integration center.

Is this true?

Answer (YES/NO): NO